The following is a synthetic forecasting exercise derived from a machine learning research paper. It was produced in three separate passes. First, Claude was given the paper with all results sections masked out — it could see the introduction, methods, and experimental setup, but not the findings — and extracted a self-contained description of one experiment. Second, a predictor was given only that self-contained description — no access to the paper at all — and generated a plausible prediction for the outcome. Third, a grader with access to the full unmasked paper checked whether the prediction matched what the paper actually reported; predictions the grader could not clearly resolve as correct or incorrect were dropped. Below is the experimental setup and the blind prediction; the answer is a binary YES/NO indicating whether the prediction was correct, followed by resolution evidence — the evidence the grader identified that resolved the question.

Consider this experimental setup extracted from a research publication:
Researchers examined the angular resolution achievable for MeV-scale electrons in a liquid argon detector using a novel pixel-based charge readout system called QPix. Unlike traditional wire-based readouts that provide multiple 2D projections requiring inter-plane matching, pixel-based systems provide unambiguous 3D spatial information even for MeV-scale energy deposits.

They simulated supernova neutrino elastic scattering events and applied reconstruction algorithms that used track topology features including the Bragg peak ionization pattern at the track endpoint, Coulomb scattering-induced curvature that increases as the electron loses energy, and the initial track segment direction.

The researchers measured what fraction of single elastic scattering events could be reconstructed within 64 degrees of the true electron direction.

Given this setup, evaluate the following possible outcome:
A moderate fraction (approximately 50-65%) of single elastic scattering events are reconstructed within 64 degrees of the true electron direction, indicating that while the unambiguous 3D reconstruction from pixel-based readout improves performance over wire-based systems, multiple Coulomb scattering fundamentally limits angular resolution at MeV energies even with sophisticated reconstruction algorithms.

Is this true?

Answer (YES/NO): NO